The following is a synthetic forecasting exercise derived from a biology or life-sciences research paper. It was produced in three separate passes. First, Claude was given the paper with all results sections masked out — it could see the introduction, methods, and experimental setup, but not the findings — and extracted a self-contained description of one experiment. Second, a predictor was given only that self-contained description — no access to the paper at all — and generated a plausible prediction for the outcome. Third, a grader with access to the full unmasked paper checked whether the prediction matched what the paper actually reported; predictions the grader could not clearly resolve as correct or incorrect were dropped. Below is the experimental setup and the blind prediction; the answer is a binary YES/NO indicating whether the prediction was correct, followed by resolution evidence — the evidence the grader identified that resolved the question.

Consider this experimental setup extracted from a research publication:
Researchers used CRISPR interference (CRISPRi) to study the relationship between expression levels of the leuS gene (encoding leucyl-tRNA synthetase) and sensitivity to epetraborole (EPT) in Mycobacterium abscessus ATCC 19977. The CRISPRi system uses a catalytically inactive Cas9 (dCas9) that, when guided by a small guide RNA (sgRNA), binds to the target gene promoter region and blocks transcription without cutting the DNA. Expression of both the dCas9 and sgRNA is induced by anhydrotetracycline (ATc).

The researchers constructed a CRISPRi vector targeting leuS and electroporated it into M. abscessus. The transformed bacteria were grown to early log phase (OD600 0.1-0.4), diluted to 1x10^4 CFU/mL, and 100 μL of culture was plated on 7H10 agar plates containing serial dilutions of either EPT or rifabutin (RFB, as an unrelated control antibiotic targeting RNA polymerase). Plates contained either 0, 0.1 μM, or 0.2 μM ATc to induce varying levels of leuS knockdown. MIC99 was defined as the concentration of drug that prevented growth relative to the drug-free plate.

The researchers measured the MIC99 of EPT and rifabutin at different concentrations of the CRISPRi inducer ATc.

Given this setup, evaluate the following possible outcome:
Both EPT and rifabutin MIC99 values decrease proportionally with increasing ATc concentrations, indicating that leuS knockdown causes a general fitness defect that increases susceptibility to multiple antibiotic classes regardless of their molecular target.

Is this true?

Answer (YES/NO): NO